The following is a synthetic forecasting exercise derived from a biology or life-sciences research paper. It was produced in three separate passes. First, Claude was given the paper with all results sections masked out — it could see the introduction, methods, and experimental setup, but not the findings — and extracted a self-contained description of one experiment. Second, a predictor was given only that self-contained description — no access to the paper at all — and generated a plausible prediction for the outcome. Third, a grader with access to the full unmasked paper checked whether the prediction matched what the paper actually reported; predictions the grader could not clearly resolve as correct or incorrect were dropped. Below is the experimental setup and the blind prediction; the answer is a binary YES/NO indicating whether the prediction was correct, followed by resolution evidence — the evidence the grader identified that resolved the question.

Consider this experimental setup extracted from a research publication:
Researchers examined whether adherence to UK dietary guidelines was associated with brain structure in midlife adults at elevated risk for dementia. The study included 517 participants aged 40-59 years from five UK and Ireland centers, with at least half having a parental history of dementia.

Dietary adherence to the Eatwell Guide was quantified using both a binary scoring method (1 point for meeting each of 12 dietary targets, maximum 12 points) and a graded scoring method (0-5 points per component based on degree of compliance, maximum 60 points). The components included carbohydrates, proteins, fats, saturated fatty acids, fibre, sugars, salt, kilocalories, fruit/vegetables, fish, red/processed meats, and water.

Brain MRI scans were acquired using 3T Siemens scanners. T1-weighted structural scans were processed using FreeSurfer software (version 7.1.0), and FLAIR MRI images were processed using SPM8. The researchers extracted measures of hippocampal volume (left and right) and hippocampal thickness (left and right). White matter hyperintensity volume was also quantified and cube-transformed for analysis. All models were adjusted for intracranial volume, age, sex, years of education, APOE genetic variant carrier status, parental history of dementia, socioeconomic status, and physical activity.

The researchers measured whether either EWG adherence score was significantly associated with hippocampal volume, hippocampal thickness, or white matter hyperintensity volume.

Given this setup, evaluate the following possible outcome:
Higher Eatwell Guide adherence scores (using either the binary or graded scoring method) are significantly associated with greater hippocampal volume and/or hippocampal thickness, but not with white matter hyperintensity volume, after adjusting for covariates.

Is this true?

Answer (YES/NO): NO